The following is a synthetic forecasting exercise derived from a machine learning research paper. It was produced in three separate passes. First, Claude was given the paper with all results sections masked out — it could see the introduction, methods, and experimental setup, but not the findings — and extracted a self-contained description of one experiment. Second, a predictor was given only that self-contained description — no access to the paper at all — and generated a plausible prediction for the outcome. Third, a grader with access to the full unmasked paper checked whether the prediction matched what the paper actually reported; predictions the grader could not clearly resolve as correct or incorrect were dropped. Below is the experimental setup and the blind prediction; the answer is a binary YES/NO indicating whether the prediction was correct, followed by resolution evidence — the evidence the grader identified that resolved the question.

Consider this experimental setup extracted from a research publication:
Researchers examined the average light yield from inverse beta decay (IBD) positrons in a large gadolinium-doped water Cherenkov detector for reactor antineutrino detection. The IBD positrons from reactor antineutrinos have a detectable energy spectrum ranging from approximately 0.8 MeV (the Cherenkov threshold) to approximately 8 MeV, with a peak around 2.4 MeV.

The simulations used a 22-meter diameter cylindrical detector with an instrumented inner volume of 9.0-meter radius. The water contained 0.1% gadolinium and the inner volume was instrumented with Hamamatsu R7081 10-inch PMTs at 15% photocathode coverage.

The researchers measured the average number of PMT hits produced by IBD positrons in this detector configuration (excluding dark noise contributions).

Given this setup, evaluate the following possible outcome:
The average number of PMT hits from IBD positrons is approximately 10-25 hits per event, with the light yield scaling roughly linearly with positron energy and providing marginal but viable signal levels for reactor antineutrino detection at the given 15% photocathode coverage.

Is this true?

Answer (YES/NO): YES